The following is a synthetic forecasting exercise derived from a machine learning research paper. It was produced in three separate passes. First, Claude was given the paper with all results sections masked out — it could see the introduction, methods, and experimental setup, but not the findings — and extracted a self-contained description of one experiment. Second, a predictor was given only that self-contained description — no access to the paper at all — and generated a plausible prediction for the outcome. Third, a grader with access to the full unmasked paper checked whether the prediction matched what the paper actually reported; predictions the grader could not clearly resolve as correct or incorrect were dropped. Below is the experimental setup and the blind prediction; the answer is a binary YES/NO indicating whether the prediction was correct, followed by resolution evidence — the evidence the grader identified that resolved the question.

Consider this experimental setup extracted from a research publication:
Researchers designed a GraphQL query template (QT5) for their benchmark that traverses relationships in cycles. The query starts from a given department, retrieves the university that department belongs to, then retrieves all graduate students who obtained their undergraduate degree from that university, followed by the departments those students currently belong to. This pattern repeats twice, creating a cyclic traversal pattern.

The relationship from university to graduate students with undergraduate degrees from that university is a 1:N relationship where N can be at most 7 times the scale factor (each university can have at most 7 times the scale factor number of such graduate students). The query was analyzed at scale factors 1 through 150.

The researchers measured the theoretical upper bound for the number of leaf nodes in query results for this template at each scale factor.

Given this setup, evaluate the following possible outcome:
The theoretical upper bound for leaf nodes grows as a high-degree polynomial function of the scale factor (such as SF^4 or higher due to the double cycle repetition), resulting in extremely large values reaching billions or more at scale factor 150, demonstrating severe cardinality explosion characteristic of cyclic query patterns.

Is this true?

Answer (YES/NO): NO